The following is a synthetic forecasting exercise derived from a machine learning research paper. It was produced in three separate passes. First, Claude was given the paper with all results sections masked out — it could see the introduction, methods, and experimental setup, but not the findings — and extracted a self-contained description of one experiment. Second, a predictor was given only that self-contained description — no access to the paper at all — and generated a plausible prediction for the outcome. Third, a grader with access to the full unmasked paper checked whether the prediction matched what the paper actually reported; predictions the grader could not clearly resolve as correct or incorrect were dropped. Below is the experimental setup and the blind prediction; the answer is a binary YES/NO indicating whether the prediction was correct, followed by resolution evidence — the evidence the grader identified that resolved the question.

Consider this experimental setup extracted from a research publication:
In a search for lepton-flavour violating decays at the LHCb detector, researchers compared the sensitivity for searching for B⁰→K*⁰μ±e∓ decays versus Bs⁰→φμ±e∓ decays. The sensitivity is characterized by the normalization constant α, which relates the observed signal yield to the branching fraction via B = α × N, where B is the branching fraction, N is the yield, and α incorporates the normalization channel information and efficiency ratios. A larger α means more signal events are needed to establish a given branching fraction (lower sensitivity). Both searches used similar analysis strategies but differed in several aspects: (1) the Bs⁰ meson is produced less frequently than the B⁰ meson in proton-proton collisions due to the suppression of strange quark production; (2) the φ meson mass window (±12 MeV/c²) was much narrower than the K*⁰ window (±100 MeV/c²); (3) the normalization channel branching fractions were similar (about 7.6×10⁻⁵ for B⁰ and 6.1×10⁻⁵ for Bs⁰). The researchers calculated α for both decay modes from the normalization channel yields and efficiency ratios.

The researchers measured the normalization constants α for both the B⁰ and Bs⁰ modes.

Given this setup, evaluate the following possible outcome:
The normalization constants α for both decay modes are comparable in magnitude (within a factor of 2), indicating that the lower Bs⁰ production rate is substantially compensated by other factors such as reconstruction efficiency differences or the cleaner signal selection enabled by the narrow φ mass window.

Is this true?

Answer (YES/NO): NO